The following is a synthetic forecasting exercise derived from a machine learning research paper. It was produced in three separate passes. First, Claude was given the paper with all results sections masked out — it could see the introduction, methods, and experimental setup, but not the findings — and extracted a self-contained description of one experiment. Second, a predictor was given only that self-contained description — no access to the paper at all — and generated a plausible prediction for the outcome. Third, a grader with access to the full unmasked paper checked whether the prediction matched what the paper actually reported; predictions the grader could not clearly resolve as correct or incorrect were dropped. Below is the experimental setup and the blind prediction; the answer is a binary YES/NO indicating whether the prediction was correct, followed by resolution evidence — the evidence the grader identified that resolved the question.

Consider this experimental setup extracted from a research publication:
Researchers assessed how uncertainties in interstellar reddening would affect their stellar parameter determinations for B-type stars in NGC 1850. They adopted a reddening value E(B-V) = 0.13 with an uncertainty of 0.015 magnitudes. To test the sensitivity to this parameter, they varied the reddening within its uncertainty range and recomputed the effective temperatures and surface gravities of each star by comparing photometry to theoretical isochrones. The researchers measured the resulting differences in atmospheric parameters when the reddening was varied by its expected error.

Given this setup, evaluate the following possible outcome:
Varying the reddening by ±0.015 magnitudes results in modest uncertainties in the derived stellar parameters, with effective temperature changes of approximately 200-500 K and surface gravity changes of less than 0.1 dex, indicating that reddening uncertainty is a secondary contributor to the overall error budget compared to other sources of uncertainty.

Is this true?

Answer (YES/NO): YES